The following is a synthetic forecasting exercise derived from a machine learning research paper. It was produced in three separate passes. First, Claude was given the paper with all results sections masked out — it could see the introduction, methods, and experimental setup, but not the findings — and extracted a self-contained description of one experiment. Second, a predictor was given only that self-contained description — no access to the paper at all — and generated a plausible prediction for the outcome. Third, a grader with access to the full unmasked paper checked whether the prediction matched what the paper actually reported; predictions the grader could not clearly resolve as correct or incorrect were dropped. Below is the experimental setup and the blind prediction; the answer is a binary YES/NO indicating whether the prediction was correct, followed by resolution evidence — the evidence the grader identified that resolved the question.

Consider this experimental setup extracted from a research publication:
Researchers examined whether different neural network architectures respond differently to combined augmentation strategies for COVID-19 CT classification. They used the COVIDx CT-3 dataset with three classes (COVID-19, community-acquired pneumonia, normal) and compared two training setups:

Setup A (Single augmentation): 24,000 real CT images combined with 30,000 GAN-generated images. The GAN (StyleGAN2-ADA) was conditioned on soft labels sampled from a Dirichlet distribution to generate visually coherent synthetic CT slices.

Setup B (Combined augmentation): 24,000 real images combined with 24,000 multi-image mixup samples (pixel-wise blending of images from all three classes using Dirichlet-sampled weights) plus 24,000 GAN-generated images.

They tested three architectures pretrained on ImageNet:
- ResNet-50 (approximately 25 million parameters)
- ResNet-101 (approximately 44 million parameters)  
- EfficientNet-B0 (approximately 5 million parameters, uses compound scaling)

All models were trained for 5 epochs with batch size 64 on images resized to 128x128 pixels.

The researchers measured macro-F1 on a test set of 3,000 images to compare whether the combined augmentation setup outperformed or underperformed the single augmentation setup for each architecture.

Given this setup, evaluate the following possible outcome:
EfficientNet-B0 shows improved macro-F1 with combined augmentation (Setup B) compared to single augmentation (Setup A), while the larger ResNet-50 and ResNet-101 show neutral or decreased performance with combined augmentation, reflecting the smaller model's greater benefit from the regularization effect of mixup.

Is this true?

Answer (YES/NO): YES